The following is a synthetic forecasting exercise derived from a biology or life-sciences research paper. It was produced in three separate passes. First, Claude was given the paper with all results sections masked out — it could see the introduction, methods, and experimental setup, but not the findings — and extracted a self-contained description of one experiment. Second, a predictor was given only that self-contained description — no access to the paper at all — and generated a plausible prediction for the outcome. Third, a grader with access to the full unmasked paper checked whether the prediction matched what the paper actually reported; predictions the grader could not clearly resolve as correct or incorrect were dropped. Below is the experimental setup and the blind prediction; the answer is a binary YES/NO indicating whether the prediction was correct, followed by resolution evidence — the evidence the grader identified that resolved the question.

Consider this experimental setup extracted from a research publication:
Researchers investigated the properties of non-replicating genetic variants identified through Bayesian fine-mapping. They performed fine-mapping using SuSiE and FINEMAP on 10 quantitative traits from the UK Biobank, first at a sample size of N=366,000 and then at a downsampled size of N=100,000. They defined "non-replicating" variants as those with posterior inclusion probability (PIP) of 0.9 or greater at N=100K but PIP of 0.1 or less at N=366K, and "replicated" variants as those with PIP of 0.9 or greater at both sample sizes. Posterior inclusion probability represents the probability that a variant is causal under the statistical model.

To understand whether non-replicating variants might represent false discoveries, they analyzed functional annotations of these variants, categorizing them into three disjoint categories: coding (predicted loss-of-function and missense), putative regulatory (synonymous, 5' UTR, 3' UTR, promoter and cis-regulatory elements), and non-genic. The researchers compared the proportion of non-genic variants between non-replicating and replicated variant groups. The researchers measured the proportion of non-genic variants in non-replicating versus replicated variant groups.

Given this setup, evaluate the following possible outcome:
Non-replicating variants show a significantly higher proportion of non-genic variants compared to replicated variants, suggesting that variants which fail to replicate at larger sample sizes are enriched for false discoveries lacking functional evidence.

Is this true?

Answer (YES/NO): YES